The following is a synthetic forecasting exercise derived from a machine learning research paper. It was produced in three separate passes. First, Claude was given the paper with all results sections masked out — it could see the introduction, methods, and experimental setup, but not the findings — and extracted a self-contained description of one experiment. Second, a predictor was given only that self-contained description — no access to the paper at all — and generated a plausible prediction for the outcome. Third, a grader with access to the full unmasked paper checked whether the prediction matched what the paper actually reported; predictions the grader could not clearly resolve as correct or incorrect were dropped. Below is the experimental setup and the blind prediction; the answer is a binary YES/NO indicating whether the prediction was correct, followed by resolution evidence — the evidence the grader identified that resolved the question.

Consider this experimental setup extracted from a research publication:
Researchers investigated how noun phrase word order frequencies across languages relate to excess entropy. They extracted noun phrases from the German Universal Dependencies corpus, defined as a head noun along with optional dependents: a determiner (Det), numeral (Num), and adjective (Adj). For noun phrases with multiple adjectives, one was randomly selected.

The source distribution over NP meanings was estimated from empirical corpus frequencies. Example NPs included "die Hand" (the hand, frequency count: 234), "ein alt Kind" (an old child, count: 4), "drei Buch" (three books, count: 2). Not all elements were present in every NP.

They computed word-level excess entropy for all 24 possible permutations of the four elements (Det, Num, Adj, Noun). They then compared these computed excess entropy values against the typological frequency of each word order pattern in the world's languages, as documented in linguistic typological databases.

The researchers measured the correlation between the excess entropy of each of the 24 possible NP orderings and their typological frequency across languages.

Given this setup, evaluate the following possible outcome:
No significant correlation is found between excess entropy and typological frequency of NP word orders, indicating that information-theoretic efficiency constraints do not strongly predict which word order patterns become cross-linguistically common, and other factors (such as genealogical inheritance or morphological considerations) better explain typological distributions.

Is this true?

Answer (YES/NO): NO